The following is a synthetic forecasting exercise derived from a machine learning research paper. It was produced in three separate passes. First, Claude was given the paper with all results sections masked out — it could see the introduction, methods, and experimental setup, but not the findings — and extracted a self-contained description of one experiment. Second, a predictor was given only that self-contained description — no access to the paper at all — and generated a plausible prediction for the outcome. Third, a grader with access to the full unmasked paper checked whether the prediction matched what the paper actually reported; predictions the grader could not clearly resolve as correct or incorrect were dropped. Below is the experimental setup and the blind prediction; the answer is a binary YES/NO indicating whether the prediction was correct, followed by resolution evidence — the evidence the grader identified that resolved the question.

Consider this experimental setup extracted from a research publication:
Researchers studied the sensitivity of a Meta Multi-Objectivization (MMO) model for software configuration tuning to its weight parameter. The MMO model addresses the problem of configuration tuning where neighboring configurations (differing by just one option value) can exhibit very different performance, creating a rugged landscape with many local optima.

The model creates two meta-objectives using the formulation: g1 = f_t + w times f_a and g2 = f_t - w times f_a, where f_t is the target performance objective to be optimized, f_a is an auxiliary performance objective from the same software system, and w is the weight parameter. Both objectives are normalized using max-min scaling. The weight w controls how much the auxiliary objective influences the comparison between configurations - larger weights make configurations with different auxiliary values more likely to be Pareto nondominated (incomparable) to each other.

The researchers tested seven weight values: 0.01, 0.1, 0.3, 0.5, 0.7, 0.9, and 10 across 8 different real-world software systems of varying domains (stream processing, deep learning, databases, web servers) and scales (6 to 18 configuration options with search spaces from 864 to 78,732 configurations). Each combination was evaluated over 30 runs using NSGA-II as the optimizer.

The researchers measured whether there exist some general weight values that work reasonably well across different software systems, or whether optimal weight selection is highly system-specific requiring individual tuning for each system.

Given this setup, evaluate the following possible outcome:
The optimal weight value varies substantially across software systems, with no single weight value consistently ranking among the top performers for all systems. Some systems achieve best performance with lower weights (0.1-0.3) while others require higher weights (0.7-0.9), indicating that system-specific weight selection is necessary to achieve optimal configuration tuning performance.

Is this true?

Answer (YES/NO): NO